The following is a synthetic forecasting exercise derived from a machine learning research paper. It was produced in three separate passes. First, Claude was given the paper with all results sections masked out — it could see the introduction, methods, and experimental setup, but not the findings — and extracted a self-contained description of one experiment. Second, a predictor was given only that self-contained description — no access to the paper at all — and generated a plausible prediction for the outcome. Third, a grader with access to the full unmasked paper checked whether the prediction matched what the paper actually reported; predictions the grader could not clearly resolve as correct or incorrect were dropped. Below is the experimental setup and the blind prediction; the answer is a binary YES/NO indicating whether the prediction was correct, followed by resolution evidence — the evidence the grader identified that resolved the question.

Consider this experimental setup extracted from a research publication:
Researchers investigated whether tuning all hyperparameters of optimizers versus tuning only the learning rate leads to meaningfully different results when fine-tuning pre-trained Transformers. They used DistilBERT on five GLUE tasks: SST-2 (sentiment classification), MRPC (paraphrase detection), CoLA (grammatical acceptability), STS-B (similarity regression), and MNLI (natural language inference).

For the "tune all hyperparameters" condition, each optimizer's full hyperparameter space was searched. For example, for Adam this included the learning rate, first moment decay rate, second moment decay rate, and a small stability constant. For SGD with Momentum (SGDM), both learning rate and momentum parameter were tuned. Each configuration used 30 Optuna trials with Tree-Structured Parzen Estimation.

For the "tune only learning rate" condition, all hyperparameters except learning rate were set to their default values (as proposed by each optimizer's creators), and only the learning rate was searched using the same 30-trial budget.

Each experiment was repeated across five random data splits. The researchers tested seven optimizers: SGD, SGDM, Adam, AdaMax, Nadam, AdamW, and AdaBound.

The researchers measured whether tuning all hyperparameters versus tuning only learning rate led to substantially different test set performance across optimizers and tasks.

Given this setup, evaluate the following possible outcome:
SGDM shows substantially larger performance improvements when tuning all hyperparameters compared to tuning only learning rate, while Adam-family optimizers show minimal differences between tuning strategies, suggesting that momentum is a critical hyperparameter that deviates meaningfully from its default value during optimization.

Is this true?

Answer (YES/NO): NO